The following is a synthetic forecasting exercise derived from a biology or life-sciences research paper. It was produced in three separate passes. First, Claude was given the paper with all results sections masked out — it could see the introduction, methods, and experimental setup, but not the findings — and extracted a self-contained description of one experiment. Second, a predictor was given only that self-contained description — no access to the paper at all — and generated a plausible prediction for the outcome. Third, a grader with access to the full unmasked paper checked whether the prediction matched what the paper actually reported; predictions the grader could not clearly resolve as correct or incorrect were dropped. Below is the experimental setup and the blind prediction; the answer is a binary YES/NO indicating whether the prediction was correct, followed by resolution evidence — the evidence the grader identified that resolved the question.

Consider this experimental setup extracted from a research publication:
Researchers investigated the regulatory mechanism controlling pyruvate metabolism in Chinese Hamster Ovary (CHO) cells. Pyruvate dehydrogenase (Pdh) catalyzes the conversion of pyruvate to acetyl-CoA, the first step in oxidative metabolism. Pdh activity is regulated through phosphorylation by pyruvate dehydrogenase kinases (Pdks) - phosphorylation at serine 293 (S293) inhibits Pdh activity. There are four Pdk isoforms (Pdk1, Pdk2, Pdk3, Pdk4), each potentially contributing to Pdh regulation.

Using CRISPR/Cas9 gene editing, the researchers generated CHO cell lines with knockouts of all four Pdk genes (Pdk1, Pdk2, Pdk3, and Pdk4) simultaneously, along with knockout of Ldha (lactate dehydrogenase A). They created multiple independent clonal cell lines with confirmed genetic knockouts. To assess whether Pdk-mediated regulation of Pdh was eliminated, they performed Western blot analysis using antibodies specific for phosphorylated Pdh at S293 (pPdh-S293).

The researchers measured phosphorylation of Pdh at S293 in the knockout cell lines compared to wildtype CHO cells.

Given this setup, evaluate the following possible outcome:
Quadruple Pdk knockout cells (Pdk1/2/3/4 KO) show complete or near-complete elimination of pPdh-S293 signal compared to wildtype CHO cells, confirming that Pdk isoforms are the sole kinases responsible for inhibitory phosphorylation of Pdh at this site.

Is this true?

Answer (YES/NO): YES